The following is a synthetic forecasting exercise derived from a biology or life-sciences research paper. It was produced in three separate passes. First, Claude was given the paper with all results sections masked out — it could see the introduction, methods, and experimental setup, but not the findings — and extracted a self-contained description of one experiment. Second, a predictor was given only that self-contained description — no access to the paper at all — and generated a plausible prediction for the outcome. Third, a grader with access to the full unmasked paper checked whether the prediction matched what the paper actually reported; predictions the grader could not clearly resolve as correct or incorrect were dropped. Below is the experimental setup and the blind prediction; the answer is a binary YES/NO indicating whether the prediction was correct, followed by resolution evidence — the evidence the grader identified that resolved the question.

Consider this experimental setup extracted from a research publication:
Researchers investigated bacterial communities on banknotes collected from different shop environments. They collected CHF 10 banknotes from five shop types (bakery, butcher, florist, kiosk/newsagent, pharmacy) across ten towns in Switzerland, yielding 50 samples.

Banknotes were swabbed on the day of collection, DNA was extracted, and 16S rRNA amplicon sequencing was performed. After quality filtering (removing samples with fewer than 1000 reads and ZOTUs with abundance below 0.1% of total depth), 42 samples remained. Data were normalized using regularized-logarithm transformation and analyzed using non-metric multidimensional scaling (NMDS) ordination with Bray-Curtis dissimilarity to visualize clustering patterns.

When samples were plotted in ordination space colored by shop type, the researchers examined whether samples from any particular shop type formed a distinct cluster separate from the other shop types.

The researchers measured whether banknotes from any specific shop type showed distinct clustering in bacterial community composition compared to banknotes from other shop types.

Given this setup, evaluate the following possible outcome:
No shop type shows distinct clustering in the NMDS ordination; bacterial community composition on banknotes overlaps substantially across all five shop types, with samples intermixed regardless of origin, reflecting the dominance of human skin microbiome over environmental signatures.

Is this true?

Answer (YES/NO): NO